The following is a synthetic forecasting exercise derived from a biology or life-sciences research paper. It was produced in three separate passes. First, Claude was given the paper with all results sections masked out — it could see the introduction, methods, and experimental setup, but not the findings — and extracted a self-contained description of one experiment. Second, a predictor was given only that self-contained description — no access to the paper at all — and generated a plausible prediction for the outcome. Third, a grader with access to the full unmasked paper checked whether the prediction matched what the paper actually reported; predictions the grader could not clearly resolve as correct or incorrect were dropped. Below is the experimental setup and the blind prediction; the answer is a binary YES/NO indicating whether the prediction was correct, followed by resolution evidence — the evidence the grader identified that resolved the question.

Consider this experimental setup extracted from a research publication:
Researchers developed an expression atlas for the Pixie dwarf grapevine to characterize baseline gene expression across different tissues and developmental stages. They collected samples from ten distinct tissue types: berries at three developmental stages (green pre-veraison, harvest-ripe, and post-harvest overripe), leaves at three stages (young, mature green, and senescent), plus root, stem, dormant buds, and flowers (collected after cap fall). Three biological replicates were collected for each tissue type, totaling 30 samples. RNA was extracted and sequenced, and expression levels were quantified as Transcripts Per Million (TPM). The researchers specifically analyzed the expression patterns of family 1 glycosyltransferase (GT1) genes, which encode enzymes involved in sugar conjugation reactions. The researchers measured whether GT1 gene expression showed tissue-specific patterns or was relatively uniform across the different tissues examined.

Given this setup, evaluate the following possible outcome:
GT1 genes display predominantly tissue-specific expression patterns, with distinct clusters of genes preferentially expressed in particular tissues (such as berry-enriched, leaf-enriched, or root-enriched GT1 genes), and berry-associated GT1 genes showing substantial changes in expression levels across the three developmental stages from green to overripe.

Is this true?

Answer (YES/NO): YES